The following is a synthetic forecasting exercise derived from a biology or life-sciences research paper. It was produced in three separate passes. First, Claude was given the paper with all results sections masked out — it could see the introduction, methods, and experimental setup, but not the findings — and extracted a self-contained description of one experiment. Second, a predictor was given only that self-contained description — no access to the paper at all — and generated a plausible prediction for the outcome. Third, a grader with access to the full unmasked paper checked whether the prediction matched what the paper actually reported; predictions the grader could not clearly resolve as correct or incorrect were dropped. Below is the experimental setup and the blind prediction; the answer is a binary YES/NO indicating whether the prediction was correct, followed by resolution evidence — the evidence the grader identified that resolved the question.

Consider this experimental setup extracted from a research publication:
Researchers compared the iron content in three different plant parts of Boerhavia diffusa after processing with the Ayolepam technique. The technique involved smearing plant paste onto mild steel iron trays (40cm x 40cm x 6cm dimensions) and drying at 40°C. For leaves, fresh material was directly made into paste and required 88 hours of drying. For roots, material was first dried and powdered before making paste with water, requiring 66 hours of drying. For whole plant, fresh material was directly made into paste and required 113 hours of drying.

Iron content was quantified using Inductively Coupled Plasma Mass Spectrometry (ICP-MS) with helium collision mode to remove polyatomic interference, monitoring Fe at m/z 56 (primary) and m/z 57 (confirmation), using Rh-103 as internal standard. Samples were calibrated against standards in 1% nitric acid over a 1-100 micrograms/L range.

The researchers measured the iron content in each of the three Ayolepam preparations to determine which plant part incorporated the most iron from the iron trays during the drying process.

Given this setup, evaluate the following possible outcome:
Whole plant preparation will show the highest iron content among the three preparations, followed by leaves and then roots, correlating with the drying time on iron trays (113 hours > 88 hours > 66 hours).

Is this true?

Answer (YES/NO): NO